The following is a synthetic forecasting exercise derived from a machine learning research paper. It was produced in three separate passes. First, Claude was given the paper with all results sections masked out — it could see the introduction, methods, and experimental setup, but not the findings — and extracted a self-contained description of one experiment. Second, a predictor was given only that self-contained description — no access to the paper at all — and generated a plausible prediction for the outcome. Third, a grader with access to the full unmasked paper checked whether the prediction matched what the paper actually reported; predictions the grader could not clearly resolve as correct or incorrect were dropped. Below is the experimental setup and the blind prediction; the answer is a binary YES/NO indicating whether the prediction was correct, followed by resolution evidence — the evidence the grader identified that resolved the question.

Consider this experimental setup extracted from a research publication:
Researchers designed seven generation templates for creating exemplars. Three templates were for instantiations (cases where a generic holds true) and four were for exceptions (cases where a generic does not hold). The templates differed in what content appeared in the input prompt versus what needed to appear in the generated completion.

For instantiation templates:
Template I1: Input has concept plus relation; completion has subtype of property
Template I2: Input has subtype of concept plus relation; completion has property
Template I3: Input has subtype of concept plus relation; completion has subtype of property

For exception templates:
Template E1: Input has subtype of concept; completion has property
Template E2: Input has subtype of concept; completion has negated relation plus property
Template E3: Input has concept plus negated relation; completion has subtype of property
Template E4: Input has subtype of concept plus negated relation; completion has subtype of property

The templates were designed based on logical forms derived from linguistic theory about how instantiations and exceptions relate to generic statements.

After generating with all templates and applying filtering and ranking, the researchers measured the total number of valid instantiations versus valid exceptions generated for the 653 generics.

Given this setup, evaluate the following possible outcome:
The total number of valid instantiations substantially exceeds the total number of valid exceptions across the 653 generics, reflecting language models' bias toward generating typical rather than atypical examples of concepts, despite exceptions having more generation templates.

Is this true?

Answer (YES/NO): YES